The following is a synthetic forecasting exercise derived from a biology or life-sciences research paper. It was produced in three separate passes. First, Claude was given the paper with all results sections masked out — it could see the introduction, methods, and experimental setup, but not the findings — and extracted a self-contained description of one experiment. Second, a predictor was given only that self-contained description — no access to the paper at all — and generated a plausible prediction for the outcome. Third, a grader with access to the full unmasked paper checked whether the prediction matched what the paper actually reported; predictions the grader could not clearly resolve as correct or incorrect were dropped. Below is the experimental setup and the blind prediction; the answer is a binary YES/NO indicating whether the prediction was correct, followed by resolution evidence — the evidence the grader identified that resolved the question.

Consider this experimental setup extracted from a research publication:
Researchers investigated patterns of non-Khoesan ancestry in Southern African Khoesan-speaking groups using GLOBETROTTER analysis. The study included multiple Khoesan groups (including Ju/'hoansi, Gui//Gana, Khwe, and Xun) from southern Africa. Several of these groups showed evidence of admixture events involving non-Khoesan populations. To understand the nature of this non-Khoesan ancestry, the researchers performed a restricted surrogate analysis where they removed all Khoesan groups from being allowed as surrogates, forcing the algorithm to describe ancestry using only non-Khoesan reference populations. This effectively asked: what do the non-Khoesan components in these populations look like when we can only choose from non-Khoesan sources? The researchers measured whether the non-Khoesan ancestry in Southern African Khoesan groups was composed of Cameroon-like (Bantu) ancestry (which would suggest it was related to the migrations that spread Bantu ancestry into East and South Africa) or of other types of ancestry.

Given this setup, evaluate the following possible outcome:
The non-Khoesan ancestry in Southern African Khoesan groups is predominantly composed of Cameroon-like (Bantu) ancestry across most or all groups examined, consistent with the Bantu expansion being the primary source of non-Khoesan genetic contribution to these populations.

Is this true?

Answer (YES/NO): NO